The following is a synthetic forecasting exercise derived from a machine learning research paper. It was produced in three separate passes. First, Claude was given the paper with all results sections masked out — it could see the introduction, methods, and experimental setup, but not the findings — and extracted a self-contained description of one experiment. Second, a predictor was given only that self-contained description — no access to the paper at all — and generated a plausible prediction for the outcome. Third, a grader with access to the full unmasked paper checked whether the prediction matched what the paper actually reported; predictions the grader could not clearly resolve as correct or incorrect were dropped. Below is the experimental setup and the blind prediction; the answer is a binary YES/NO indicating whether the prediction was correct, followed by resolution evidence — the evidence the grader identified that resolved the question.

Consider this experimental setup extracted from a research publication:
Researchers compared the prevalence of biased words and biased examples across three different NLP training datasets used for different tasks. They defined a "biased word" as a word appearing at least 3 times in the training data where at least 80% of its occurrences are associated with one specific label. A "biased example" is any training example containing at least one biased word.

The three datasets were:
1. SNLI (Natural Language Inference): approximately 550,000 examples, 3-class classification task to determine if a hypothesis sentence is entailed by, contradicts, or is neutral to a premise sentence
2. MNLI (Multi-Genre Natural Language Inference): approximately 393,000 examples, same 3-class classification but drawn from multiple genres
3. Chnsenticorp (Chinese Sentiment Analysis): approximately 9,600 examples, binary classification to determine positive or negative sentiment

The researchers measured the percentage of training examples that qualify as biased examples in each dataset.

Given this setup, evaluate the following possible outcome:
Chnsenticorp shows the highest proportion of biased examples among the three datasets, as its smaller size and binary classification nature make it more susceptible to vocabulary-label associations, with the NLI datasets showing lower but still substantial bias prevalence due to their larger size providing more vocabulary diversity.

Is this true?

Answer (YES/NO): NO